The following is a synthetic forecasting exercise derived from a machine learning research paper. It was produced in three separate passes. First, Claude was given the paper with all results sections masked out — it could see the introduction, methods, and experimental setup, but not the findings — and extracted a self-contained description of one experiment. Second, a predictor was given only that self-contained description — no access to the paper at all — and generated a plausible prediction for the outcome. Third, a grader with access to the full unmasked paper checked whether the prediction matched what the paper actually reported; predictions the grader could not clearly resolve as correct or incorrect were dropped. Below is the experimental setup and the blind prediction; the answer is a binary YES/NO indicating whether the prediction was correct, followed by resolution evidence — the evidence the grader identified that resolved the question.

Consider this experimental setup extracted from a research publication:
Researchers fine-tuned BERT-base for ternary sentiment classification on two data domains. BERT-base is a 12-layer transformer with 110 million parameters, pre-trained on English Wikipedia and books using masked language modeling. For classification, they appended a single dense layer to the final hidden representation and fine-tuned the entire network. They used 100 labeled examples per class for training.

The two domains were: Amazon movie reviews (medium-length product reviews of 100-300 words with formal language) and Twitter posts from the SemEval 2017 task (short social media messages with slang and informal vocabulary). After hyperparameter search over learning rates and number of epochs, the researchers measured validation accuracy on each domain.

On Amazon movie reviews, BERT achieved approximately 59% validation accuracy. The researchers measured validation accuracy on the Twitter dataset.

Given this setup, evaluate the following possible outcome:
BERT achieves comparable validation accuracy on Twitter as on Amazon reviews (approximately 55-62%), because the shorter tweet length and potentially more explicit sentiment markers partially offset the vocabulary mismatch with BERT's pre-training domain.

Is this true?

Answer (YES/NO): NO